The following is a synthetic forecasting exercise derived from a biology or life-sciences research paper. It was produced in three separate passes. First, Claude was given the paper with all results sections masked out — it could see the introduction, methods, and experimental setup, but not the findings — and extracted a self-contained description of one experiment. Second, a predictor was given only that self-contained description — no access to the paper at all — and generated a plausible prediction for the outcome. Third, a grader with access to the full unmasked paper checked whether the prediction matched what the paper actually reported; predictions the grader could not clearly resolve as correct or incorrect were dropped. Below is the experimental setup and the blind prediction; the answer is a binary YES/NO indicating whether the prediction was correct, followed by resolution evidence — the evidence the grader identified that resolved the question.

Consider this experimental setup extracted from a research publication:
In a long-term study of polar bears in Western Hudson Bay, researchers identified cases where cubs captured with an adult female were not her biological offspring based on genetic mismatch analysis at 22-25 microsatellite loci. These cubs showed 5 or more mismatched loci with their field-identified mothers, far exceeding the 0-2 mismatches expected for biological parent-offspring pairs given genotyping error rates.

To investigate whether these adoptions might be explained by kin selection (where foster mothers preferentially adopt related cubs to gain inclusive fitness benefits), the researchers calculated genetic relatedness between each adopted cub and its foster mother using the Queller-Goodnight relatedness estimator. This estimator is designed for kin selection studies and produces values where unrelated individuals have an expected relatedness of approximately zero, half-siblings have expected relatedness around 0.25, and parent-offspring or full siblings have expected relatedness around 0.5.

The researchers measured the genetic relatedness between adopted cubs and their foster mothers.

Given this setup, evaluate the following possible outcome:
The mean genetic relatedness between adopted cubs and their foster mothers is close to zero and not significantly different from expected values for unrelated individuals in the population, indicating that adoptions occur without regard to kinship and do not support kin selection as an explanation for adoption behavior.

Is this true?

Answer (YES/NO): YES